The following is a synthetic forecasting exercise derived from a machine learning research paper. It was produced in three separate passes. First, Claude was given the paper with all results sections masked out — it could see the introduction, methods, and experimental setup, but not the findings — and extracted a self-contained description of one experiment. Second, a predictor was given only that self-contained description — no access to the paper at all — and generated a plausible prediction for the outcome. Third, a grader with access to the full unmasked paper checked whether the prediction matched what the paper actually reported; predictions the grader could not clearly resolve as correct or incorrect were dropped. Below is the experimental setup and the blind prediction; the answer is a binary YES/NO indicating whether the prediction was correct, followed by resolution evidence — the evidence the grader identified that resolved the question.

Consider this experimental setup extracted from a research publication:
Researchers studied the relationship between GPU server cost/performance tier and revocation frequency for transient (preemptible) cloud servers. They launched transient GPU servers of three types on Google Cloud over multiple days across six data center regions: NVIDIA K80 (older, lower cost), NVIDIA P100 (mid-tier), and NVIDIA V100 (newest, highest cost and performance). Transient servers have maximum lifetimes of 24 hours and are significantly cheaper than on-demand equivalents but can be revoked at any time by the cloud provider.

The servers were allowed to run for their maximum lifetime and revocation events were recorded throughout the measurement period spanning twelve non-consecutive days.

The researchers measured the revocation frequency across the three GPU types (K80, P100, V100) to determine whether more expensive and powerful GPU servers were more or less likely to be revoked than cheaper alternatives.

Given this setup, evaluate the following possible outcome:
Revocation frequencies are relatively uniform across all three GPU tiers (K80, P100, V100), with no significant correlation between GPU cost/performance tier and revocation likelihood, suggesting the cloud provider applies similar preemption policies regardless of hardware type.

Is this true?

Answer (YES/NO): NO